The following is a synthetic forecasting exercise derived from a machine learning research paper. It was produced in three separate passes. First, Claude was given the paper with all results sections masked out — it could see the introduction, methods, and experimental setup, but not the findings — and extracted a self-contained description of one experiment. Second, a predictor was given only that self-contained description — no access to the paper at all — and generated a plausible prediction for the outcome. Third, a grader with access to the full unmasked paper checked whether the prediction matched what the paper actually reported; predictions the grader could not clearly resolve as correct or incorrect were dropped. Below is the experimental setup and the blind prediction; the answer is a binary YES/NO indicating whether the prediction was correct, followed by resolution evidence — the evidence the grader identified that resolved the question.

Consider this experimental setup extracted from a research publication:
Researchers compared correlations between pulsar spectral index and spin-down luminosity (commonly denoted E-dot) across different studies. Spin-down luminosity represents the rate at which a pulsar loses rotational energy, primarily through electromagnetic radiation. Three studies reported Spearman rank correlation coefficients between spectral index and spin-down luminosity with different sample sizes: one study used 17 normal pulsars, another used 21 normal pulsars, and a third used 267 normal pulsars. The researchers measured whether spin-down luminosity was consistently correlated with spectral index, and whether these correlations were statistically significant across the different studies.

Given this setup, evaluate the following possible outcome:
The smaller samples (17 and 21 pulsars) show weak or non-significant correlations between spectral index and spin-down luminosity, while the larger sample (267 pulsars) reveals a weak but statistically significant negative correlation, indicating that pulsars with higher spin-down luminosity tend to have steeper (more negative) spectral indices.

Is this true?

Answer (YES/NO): NO